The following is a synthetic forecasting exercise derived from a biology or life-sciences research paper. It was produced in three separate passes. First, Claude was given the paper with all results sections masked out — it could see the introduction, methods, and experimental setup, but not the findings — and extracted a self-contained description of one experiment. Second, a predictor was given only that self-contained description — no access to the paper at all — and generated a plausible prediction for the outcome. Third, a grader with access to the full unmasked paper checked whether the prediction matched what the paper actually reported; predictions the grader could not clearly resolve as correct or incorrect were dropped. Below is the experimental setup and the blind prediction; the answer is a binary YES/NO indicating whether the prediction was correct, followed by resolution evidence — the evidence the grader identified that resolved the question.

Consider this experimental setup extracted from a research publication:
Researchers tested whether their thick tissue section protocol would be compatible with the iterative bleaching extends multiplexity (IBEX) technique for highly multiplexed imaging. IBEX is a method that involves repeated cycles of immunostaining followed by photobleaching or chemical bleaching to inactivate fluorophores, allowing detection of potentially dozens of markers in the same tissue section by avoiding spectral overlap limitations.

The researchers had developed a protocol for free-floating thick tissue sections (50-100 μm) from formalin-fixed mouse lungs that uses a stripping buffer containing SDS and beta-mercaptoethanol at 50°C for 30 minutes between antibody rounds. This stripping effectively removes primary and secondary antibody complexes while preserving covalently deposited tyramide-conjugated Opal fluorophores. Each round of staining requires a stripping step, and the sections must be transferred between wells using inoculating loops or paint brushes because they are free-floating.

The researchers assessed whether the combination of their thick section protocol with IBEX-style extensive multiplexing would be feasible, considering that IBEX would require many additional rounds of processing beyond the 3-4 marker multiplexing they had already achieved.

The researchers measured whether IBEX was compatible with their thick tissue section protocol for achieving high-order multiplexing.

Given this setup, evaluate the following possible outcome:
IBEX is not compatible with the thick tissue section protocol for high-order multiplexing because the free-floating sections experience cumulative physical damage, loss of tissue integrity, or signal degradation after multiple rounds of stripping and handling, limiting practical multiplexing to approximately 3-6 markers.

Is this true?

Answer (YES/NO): YES